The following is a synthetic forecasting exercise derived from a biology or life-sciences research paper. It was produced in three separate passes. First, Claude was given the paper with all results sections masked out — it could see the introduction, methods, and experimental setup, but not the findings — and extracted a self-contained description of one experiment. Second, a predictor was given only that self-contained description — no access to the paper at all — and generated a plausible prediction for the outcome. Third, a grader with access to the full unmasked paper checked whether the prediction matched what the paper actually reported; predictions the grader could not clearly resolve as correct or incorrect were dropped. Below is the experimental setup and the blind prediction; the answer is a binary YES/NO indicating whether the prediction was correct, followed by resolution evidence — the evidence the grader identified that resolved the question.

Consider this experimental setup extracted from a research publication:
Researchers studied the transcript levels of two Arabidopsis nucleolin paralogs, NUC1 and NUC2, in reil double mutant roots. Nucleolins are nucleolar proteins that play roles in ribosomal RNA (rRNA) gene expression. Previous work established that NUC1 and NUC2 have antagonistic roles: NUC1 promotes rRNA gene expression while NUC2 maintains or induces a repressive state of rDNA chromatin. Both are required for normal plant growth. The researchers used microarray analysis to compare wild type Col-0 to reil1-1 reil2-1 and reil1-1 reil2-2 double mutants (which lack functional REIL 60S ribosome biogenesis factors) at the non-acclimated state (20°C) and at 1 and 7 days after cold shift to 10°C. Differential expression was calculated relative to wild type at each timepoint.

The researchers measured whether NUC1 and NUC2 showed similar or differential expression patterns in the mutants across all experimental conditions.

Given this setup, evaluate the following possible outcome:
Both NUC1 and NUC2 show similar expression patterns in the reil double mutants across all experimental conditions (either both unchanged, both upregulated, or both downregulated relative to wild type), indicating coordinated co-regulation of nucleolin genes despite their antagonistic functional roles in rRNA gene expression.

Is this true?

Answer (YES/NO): NO